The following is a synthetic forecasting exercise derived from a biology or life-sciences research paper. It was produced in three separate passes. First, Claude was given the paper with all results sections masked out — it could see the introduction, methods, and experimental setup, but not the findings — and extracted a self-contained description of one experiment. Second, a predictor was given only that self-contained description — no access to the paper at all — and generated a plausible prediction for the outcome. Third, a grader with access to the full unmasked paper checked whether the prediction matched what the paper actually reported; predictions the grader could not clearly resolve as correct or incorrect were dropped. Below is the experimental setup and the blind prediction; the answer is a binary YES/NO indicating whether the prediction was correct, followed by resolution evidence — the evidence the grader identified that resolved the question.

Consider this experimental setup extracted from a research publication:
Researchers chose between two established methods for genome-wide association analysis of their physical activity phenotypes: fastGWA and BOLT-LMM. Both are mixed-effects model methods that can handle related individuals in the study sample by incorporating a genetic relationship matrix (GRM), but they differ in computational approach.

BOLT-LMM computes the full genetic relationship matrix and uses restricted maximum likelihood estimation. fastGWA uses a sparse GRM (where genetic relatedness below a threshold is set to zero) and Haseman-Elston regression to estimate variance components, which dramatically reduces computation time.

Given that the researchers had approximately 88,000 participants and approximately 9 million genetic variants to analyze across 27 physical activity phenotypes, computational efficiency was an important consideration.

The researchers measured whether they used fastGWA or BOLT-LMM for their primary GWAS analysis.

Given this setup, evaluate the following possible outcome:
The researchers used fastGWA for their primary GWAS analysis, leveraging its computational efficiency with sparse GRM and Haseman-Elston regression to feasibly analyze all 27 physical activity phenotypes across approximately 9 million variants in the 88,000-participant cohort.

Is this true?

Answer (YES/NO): YES